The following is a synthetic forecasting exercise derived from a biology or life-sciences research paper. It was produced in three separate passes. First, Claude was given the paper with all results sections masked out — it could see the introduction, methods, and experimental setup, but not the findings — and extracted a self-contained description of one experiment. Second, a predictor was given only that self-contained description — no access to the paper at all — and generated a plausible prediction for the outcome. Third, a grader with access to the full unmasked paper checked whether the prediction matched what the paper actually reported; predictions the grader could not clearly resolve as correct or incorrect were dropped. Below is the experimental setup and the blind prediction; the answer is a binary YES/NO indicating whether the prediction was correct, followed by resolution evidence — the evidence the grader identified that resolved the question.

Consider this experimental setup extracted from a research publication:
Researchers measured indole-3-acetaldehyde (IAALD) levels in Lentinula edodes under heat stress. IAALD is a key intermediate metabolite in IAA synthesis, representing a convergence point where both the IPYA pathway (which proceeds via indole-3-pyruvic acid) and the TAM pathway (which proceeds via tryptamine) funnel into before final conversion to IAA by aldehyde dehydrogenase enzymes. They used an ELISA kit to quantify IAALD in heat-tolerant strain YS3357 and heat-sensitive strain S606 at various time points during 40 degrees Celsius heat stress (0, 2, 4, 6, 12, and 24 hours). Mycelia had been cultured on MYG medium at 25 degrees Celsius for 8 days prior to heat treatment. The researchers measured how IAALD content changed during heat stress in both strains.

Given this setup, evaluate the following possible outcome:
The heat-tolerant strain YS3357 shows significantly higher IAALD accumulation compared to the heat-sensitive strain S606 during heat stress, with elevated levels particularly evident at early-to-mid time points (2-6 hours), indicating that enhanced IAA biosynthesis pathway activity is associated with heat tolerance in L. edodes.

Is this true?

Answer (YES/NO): NO